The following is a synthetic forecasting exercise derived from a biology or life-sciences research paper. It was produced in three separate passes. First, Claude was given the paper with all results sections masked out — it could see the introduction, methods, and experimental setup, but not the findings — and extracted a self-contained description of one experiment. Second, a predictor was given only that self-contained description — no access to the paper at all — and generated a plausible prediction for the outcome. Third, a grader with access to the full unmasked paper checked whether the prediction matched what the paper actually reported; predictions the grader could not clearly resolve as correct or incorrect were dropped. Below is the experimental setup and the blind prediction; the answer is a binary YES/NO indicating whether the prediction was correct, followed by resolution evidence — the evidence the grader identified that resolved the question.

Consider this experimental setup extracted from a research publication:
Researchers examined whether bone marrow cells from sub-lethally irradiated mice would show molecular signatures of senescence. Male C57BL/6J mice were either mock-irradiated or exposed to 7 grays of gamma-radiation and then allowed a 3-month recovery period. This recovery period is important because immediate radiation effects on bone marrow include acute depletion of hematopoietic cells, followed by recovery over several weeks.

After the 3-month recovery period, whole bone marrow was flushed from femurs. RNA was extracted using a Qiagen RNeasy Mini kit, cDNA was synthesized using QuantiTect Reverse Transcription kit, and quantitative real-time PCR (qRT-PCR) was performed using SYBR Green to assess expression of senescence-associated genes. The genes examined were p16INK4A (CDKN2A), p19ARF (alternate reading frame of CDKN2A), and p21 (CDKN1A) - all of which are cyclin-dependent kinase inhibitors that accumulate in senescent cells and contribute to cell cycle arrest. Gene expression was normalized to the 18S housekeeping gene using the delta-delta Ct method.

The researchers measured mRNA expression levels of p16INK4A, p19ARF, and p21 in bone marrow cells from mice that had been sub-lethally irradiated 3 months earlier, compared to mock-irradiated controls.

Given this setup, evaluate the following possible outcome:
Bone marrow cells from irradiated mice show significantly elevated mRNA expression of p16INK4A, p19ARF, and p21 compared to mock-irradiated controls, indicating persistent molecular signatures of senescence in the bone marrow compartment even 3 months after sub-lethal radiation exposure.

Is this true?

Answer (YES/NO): YES